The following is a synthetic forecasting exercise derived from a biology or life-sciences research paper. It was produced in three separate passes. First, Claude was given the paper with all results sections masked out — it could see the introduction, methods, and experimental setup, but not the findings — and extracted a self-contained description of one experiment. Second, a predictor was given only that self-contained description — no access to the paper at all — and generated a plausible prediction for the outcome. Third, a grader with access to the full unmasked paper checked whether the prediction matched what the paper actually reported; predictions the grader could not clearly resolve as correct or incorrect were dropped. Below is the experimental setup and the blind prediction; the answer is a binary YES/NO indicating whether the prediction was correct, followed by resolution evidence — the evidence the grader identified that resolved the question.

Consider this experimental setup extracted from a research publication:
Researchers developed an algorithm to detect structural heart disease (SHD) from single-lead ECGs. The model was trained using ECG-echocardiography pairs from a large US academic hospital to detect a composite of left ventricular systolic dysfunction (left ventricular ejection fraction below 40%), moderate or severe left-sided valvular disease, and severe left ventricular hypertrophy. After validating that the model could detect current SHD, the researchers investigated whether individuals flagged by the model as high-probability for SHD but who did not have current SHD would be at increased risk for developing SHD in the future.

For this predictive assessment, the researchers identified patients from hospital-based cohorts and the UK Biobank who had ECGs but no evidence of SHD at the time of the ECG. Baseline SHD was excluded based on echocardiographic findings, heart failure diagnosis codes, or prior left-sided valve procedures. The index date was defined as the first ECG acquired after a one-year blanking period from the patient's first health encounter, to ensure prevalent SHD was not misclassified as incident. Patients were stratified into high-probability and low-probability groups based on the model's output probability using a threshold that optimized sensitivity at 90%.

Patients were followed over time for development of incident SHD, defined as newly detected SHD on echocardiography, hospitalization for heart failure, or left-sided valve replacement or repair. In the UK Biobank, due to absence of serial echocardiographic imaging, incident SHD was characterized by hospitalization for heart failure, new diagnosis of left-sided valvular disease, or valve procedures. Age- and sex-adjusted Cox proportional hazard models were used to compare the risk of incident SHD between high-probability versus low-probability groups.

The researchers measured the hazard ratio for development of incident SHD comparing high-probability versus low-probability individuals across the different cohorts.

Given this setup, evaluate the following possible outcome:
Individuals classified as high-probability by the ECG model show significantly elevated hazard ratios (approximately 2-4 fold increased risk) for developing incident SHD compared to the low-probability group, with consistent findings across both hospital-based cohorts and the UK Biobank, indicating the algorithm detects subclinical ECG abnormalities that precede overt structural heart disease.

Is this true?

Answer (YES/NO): NO